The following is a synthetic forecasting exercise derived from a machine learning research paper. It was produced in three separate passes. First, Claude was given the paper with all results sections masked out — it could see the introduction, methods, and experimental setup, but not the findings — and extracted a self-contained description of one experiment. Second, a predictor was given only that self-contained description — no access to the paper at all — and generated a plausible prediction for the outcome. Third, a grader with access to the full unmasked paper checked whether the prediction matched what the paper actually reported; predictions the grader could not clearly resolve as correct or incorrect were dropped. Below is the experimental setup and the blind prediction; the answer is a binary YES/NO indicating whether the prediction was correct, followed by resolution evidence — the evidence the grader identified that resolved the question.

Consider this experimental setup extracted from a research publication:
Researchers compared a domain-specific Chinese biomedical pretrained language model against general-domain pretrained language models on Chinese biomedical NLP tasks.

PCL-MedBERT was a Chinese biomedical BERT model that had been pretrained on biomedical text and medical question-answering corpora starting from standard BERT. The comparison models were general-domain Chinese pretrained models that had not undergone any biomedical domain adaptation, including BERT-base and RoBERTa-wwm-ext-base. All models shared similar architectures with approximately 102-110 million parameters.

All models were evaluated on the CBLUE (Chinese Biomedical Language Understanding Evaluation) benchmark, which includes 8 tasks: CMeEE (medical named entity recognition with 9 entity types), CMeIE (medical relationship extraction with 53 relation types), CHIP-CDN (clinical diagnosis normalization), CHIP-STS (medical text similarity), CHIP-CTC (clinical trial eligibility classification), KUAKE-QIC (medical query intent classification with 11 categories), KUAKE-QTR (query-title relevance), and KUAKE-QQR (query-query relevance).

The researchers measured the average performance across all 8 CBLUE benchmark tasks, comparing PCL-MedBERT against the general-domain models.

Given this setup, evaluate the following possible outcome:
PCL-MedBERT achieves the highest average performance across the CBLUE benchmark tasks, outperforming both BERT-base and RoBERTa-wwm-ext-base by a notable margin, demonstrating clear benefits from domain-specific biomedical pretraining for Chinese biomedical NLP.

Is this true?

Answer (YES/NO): NO